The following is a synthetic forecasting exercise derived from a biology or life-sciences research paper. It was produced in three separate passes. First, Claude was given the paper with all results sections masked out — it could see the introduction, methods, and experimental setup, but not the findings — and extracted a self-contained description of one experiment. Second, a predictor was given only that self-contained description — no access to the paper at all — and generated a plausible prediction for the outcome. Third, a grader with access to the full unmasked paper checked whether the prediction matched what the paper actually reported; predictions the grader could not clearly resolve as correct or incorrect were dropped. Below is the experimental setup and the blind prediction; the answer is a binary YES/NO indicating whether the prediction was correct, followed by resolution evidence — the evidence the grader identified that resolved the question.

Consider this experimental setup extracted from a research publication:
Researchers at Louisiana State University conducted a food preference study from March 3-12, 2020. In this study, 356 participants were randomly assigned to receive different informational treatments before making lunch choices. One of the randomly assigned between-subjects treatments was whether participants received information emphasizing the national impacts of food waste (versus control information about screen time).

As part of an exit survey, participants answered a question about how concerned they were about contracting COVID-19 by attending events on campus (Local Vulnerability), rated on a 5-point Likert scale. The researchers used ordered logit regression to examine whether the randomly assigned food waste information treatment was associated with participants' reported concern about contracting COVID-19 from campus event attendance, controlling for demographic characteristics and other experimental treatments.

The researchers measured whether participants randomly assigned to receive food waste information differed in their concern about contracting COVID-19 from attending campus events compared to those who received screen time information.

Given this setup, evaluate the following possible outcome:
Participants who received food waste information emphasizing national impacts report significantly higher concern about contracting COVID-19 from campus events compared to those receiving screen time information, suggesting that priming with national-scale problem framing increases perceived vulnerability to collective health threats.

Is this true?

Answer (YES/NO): YES